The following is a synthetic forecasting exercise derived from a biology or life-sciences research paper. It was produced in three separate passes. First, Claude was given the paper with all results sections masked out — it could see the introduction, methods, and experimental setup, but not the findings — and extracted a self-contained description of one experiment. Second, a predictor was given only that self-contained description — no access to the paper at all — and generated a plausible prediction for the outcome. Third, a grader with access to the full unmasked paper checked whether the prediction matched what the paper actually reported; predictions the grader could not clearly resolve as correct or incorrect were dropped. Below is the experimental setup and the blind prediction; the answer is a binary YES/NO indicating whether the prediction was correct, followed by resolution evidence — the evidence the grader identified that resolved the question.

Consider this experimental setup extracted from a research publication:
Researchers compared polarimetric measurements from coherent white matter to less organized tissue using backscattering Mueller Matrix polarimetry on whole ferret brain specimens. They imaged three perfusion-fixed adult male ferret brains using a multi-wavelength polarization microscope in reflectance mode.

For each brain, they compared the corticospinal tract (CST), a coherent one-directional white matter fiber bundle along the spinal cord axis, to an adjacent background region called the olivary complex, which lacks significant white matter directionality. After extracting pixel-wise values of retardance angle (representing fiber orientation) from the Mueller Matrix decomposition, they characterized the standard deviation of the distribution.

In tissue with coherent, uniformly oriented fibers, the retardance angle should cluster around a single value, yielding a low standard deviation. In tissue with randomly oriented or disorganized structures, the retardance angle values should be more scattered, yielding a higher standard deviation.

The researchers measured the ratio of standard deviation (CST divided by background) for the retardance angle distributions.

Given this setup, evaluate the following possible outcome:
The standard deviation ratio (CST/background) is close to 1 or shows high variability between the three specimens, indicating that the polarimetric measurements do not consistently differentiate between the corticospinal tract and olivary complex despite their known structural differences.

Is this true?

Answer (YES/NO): NO